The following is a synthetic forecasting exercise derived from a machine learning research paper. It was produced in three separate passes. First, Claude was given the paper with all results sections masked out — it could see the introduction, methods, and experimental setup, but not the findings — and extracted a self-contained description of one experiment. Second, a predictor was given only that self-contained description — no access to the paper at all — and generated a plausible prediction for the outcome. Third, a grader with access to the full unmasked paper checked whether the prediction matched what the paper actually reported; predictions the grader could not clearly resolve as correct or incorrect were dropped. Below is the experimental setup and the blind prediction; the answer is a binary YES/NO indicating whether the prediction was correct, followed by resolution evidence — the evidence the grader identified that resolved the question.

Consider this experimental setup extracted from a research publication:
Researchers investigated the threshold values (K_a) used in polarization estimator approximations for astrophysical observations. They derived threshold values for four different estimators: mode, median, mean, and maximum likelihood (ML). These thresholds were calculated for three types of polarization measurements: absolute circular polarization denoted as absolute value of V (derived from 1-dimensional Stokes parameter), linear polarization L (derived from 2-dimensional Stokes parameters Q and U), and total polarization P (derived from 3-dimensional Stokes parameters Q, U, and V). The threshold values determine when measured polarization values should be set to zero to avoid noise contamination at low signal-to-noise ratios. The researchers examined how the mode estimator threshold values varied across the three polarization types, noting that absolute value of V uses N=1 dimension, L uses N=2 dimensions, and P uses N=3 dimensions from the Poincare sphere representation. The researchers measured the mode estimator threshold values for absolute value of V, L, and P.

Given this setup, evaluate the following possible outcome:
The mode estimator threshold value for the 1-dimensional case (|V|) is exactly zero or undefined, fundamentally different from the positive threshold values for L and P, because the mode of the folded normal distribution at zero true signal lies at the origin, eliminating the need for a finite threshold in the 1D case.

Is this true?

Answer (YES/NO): YES